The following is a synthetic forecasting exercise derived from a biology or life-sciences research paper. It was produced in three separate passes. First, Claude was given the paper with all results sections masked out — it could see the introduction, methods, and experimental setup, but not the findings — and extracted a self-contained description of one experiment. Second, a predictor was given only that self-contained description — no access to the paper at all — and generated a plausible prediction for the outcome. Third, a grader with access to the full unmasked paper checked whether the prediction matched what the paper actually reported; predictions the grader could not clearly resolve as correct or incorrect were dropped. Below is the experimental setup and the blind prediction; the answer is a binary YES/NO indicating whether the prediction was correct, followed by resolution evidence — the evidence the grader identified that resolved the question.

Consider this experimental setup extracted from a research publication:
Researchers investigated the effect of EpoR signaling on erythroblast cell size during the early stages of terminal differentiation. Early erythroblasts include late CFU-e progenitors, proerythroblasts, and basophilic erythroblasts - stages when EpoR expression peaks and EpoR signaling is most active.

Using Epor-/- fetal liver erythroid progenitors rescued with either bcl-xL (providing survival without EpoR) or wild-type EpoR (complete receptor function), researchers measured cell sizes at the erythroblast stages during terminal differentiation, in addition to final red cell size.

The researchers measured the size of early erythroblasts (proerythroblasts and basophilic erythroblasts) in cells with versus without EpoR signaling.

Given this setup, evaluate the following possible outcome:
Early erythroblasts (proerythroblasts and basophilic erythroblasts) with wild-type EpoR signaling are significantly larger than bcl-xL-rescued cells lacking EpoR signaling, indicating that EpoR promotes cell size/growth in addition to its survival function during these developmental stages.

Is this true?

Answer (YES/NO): YES